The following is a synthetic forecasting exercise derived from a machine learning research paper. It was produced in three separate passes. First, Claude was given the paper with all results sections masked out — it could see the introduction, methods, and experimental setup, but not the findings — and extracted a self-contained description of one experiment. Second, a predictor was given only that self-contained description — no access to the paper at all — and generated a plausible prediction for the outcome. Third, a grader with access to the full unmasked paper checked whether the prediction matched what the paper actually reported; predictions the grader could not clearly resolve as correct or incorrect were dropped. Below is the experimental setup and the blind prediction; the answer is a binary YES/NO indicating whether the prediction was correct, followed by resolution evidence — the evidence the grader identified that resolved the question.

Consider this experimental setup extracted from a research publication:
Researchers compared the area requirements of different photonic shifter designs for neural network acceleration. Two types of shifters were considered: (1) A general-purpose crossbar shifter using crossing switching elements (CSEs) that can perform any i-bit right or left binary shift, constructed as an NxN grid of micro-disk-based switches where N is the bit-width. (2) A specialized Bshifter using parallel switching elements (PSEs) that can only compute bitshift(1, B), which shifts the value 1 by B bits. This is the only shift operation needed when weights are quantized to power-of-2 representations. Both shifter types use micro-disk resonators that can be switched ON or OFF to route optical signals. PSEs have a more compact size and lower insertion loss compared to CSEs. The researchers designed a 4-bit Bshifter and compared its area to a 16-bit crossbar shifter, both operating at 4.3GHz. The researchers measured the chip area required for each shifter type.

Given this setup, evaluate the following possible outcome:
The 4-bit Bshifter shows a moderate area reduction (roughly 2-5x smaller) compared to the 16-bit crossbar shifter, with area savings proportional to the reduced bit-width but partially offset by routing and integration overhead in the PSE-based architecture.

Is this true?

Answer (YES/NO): NO